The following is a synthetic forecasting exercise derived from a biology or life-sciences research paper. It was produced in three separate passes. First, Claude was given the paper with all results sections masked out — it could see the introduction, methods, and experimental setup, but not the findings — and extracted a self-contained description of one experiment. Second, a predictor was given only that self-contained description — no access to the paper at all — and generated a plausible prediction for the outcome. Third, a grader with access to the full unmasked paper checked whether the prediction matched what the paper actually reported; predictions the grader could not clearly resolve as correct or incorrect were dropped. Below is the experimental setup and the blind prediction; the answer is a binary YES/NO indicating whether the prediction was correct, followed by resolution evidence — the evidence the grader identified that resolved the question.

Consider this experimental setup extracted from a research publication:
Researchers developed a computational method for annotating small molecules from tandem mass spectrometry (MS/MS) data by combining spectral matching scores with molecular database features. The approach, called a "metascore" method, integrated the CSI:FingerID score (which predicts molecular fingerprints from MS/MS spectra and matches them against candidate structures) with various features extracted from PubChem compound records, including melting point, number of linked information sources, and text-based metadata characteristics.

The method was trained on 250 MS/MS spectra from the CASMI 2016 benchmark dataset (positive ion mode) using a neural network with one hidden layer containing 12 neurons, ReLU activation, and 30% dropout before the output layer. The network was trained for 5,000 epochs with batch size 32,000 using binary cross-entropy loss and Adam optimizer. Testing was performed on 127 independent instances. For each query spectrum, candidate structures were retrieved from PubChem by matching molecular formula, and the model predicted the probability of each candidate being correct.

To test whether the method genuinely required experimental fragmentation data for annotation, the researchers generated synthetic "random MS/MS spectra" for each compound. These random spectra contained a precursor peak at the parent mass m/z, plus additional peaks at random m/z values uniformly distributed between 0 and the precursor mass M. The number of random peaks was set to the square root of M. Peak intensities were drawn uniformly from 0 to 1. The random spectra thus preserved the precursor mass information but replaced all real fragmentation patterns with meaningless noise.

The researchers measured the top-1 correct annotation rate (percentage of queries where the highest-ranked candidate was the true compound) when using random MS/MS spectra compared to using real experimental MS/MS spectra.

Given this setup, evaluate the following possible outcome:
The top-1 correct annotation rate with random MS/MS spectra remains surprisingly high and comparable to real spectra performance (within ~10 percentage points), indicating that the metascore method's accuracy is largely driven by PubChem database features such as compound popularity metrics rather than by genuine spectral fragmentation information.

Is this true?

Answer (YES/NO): YES